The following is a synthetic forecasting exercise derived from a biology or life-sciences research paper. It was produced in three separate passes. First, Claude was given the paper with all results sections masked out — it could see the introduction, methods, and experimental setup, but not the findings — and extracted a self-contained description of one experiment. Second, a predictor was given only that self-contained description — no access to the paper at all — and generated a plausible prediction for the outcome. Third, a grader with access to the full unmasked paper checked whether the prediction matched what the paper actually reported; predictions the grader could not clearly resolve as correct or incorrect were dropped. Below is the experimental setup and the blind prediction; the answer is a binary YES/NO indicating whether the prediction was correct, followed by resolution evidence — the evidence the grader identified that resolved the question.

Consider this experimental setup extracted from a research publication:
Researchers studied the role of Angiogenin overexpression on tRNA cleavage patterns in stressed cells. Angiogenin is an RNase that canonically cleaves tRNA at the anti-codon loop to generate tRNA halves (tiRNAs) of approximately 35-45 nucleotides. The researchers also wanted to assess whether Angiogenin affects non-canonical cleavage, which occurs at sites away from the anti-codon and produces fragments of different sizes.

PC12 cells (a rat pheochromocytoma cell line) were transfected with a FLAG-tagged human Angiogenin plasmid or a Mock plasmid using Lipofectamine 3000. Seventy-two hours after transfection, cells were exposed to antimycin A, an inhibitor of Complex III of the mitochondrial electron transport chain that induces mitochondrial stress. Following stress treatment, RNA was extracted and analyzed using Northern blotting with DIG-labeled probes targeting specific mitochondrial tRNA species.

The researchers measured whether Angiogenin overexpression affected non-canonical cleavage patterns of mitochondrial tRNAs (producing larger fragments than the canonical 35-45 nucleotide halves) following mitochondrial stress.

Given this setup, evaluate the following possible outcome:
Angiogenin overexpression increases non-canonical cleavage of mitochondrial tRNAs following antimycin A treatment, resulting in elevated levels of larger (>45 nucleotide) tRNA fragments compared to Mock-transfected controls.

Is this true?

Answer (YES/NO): NO